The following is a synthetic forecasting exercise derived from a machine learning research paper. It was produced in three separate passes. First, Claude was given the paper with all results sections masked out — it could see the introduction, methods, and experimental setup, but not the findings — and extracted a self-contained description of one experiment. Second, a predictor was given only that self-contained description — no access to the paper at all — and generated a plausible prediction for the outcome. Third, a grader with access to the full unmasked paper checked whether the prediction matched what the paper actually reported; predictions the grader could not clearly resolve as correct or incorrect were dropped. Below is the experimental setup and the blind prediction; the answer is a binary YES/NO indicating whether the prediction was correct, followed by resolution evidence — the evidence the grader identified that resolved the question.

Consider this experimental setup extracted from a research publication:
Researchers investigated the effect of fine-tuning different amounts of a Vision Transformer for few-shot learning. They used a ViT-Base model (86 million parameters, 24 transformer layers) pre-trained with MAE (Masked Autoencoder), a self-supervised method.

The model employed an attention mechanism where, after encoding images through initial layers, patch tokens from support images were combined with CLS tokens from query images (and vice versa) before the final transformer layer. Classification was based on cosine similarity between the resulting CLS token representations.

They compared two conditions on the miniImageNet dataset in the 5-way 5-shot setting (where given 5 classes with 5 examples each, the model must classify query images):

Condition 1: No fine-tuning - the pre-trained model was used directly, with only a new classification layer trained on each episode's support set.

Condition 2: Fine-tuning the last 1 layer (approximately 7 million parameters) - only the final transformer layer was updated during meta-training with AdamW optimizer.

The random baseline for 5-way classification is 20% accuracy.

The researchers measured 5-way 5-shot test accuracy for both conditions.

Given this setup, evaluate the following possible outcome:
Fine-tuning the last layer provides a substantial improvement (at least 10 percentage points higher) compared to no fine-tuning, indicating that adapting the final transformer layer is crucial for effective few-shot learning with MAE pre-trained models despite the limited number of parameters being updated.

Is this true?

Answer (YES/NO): YES